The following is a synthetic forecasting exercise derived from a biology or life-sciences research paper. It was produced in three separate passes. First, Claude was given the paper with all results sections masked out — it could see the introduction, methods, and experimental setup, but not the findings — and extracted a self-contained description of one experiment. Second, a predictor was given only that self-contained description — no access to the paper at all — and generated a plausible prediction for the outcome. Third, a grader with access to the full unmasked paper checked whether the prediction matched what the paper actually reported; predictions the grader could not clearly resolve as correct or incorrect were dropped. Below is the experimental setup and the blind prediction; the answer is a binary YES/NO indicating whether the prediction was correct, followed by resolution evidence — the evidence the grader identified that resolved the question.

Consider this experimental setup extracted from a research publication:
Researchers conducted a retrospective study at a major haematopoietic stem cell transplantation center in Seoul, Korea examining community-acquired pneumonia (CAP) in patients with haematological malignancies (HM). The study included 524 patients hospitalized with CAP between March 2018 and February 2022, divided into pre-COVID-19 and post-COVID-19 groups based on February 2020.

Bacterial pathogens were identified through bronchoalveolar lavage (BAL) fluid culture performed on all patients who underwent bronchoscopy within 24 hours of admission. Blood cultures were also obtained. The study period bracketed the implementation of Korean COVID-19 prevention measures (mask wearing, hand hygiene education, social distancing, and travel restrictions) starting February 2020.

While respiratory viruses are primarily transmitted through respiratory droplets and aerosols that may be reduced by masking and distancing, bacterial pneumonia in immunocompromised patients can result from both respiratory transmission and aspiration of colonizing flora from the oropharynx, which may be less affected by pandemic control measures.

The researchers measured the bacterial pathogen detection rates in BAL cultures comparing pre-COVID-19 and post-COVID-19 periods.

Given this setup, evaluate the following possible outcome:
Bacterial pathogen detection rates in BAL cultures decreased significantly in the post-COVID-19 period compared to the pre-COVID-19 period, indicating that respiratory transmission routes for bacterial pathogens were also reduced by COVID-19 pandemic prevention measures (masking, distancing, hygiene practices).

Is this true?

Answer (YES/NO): NO